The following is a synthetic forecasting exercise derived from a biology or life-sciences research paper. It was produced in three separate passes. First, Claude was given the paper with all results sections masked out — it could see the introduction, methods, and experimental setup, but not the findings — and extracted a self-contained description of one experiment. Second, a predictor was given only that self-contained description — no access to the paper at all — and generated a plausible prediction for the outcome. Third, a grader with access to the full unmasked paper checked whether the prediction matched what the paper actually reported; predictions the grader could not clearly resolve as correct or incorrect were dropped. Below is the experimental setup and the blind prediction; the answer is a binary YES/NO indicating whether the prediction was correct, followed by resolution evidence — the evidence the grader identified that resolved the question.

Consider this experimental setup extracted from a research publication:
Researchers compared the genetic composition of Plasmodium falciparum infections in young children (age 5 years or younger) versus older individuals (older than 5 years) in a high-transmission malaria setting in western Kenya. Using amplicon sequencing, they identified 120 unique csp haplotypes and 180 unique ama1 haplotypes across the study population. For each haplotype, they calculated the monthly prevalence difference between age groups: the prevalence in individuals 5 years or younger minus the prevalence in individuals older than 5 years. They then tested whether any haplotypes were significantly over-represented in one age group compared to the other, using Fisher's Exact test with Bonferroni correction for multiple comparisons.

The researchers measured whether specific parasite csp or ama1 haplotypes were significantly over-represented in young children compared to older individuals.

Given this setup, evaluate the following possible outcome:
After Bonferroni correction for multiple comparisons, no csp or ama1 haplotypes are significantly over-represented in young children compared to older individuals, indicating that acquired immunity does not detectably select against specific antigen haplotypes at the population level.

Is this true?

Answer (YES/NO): YES